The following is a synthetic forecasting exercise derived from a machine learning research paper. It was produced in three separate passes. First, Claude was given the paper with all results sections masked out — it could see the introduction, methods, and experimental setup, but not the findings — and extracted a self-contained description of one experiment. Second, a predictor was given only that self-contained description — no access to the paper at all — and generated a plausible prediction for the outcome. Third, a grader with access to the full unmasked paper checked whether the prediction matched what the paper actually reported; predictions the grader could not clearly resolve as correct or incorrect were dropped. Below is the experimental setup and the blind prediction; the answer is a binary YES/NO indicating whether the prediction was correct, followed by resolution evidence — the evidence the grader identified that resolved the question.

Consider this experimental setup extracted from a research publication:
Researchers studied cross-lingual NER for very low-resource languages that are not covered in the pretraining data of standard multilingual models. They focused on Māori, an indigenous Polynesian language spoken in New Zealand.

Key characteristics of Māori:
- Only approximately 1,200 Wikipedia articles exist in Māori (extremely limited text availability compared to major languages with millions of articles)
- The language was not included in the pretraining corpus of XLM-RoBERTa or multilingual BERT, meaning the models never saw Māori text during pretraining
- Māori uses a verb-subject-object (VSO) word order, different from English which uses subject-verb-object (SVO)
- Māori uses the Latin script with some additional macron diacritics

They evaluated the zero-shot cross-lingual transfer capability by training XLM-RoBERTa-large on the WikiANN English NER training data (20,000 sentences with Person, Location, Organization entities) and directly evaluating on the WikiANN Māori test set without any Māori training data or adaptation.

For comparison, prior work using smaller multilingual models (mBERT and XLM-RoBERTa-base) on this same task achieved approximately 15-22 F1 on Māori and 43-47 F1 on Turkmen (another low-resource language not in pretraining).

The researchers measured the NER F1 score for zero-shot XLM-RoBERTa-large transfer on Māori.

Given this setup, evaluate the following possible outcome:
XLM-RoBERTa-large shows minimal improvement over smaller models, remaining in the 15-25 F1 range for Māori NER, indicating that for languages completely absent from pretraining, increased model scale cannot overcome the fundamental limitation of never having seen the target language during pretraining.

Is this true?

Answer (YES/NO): NO